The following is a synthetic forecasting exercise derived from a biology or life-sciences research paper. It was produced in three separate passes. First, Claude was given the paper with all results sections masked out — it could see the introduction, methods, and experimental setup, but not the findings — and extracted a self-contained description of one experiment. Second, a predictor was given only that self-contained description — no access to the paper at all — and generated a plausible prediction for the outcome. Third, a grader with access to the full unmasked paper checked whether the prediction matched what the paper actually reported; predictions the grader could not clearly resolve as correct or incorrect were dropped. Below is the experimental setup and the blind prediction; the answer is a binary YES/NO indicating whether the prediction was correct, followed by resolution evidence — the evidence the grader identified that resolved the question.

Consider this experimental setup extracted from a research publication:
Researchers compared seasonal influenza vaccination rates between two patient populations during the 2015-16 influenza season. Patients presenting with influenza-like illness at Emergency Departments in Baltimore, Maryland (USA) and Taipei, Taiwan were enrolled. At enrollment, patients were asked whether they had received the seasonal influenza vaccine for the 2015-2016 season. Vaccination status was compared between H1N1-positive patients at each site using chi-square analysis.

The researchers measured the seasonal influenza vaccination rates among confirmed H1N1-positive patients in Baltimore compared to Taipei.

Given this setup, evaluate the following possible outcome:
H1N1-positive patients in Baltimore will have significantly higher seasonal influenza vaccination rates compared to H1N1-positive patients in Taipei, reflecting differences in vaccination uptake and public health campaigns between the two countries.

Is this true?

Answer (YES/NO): YES